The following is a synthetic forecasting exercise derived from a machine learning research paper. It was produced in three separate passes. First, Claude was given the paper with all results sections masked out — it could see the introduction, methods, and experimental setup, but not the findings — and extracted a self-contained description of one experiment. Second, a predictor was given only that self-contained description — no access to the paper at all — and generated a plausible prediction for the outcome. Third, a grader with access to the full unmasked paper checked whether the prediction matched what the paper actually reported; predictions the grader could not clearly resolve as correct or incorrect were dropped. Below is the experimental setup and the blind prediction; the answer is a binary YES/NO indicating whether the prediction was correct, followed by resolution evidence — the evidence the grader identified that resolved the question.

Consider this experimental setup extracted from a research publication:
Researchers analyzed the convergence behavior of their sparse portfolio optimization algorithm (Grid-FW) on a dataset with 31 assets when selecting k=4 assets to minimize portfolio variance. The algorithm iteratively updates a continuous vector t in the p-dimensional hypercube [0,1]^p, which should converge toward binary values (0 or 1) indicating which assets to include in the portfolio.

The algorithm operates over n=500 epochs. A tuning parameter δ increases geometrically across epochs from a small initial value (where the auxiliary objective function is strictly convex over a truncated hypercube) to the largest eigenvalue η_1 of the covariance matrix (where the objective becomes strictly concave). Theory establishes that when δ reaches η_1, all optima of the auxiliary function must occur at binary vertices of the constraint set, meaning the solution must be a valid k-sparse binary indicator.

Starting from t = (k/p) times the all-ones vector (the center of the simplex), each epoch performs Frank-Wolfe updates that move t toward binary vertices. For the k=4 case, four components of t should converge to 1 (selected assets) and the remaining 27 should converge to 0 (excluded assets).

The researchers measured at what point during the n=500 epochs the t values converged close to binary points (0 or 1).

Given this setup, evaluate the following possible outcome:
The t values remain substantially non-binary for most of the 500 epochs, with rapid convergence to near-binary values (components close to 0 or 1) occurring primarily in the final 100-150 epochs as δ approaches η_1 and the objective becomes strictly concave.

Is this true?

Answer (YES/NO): NO